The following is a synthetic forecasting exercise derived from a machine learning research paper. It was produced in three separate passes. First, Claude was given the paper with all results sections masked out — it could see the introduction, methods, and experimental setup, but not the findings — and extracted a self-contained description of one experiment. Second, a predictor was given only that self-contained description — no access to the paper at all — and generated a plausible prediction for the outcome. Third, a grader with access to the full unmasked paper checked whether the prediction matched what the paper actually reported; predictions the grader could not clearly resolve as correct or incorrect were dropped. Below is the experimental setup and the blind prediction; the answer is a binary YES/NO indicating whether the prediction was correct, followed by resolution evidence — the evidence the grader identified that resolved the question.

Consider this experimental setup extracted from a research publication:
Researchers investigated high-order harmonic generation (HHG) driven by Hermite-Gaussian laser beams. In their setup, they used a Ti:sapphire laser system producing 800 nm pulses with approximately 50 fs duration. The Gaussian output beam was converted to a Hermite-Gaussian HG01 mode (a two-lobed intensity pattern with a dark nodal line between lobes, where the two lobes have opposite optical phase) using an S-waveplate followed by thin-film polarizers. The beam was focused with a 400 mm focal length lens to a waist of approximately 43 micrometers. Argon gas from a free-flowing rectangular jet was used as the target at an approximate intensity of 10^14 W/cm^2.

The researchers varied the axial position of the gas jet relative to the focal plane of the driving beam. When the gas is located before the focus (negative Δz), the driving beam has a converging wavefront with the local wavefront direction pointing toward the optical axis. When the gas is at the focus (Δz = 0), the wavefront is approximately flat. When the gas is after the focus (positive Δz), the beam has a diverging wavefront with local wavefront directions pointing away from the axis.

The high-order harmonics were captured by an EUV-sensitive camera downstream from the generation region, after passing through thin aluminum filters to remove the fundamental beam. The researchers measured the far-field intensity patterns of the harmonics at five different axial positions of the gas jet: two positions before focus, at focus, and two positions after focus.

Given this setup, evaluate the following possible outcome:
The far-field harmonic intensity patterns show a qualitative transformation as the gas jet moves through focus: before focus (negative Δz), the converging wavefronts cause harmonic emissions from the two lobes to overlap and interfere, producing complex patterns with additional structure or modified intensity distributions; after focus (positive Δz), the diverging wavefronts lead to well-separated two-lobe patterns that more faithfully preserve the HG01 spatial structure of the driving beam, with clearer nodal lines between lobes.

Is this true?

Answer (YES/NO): NO